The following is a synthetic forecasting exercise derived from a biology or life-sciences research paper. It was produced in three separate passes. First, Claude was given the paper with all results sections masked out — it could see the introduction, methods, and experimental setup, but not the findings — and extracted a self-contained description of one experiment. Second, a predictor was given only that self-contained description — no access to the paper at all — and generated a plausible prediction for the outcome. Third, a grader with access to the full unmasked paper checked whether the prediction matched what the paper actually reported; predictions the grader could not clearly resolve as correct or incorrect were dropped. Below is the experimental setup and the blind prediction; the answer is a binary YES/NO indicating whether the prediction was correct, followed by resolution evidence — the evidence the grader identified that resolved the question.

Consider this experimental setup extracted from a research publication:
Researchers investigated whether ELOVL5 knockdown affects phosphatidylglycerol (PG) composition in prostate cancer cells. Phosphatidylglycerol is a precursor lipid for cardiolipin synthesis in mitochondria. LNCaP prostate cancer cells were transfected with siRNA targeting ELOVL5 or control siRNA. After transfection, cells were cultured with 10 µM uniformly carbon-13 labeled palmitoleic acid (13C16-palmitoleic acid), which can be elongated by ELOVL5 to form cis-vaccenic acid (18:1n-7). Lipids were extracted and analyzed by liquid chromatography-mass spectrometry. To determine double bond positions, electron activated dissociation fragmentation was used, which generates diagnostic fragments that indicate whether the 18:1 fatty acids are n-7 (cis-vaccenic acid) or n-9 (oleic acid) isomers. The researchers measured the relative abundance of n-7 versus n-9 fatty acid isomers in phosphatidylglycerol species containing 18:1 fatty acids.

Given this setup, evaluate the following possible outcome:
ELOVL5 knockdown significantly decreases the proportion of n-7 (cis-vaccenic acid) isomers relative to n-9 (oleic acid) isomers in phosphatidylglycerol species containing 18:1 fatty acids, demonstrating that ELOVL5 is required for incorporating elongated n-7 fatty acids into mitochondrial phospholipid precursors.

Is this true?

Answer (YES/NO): YES